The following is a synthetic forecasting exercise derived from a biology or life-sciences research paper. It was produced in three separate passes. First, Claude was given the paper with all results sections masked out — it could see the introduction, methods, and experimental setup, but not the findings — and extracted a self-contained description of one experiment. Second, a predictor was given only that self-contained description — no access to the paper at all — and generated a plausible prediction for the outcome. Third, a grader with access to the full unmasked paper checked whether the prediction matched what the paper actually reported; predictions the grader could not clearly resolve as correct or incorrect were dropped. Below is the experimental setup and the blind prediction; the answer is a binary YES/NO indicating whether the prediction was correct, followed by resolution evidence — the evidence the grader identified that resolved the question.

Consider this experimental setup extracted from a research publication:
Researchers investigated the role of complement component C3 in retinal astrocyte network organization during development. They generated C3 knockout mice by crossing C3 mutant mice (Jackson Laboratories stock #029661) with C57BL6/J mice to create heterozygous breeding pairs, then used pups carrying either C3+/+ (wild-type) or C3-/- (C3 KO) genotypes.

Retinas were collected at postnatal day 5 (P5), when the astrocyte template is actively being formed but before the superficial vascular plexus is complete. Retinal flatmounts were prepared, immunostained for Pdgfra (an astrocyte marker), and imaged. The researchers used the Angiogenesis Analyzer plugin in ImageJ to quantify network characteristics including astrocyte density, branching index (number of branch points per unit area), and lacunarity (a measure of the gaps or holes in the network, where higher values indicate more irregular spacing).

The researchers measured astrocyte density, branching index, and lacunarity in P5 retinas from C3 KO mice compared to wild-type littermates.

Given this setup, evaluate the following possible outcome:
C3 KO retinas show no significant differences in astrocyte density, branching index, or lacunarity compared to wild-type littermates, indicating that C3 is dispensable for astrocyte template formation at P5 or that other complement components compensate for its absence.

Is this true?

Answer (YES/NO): NO